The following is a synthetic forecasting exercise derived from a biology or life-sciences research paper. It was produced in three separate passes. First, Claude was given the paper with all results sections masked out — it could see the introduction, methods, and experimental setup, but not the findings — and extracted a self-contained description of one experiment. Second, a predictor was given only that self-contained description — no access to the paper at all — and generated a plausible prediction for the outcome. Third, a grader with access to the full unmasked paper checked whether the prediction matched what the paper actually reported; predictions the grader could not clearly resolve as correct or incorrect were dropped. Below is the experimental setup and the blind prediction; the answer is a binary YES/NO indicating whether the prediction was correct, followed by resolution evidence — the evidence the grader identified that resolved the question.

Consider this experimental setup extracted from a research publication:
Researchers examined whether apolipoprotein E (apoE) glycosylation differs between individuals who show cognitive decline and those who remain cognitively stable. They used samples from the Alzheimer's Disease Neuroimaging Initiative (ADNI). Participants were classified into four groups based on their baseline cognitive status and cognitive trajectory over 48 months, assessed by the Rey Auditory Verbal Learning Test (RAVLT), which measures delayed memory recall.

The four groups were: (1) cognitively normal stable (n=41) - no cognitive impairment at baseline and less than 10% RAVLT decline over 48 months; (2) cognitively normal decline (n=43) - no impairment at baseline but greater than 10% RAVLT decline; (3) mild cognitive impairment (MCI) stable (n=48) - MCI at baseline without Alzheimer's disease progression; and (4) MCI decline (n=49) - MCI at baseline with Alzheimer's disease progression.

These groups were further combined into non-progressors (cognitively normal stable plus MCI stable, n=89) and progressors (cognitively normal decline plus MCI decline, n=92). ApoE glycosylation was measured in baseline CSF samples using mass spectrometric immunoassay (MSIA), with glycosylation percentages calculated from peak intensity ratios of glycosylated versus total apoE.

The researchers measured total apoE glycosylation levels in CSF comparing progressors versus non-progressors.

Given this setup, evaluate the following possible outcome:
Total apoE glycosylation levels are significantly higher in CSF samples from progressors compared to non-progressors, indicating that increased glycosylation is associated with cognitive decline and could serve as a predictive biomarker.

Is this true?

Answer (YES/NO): NO